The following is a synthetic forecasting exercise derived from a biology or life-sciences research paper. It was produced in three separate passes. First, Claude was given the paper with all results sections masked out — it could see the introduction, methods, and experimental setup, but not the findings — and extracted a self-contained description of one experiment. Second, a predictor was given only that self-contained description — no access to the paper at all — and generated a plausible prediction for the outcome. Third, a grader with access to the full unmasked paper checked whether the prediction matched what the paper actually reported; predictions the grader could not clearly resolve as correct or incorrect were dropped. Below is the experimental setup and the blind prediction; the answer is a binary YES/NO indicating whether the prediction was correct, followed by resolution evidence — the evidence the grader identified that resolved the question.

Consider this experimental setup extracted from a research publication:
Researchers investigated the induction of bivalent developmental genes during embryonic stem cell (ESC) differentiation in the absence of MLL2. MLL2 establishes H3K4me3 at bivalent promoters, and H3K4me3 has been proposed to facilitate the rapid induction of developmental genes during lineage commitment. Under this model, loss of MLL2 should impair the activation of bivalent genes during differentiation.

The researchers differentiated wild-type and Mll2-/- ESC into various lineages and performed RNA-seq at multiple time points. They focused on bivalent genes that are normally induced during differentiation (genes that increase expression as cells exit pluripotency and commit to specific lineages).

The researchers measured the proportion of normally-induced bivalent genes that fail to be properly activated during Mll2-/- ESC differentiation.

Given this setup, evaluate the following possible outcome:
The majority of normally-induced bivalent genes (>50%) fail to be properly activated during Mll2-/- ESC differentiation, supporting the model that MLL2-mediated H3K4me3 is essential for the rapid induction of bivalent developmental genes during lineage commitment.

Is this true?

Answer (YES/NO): NO